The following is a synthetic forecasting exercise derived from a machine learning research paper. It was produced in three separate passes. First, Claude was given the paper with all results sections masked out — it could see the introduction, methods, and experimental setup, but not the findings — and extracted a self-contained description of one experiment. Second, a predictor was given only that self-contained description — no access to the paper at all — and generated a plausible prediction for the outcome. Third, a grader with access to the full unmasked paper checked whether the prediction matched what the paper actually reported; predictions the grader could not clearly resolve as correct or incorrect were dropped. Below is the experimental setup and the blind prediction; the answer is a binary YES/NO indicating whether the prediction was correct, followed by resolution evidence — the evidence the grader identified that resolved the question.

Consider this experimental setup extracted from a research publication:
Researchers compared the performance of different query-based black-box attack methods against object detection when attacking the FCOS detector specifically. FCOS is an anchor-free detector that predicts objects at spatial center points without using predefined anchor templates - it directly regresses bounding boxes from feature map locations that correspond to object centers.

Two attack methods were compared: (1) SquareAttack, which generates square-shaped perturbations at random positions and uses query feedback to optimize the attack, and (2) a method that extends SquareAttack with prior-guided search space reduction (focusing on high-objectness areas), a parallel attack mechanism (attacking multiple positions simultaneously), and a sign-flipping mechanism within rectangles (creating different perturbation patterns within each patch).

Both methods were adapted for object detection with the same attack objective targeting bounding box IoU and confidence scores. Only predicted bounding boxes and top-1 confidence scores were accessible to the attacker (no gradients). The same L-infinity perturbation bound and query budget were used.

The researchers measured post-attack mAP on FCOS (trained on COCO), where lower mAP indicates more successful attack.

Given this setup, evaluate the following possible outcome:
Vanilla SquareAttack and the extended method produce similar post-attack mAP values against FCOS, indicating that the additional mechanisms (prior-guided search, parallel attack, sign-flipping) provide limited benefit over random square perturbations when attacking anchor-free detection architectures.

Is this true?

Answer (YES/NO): YES